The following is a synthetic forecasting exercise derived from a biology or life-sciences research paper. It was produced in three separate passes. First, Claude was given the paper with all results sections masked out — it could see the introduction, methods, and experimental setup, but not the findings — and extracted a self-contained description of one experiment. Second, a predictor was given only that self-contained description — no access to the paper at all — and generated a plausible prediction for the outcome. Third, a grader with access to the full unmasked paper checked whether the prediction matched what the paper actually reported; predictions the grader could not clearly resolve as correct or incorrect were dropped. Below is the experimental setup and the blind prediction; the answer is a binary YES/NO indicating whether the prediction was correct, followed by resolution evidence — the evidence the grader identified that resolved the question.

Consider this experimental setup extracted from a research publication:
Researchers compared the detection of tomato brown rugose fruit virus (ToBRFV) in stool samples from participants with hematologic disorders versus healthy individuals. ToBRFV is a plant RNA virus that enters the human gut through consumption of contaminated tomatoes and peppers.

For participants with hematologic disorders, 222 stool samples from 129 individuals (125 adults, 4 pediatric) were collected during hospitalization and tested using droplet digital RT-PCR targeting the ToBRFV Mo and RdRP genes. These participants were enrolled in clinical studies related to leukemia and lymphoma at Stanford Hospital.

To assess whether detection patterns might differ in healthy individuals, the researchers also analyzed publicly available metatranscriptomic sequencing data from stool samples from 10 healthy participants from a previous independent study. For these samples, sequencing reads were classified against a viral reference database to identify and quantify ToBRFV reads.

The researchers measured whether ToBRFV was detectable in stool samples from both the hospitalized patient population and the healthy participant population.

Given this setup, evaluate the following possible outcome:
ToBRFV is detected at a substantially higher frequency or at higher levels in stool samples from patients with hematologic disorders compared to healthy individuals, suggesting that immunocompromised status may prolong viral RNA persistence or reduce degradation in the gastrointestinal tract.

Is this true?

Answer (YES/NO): NO